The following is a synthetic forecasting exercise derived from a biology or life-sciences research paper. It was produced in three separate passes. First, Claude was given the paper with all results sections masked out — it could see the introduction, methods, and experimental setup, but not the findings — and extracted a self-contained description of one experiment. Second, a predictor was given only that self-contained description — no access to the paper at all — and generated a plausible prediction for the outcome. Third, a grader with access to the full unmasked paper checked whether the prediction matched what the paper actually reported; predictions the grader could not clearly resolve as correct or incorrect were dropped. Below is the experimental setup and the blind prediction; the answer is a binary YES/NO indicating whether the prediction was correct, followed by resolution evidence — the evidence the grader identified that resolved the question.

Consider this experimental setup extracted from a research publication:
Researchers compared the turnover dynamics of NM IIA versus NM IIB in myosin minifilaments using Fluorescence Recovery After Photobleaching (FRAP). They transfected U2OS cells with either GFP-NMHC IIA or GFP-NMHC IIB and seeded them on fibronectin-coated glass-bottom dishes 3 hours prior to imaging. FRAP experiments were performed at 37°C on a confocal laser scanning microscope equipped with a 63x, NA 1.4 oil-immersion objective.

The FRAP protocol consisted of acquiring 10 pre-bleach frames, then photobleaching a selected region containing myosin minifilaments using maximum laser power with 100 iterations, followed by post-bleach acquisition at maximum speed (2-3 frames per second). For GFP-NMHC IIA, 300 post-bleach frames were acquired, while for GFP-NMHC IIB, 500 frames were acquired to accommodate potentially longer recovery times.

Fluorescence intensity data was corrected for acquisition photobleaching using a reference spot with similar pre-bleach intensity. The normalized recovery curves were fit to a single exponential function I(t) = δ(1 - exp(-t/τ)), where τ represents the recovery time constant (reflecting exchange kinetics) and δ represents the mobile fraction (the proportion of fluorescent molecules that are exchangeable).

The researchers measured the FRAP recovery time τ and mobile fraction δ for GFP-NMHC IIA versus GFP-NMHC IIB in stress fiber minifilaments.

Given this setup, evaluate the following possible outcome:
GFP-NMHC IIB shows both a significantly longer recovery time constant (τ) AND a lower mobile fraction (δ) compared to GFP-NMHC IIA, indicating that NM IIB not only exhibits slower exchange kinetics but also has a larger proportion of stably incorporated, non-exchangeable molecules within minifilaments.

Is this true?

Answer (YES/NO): YES